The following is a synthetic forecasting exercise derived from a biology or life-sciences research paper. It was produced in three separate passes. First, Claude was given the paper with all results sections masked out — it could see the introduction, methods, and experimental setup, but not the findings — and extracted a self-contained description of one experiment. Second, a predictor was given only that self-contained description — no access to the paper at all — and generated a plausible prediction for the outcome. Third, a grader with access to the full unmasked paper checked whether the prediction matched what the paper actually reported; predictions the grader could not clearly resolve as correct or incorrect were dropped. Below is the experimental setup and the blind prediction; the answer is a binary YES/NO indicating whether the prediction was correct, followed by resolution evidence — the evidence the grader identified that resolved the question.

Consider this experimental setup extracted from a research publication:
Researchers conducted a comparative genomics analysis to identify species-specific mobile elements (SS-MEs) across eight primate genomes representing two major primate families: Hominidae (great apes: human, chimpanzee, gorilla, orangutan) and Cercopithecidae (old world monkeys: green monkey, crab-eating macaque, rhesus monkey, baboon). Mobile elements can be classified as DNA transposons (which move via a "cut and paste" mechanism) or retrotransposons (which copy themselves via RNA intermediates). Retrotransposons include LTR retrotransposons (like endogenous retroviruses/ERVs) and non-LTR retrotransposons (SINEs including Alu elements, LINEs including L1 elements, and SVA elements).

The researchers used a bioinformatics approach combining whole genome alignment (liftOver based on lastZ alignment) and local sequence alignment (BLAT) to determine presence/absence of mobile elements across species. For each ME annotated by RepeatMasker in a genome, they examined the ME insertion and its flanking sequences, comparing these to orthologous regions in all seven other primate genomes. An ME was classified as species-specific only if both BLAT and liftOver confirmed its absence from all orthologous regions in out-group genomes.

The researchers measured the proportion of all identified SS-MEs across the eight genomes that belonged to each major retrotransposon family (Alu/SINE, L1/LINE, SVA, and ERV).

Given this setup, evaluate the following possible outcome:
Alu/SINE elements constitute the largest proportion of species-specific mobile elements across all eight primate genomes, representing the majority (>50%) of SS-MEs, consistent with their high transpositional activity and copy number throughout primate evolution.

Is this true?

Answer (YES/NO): YES